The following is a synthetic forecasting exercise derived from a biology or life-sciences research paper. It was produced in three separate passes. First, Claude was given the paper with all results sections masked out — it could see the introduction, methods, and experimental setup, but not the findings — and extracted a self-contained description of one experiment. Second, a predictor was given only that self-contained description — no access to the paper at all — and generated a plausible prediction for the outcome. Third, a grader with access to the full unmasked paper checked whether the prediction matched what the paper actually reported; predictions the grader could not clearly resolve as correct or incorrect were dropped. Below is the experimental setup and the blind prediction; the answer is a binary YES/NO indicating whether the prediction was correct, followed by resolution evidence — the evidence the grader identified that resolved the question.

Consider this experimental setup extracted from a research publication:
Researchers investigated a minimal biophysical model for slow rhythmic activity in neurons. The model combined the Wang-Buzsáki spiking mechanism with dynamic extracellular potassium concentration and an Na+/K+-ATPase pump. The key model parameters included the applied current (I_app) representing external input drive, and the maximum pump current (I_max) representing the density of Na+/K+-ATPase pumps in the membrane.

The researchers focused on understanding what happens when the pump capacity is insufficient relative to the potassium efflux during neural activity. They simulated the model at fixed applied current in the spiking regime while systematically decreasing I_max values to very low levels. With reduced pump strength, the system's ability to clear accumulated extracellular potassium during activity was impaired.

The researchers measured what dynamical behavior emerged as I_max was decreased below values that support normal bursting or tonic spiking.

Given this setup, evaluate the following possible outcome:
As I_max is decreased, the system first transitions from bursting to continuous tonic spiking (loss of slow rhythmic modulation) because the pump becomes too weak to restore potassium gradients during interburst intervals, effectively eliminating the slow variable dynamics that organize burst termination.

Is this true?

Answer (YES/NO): NO